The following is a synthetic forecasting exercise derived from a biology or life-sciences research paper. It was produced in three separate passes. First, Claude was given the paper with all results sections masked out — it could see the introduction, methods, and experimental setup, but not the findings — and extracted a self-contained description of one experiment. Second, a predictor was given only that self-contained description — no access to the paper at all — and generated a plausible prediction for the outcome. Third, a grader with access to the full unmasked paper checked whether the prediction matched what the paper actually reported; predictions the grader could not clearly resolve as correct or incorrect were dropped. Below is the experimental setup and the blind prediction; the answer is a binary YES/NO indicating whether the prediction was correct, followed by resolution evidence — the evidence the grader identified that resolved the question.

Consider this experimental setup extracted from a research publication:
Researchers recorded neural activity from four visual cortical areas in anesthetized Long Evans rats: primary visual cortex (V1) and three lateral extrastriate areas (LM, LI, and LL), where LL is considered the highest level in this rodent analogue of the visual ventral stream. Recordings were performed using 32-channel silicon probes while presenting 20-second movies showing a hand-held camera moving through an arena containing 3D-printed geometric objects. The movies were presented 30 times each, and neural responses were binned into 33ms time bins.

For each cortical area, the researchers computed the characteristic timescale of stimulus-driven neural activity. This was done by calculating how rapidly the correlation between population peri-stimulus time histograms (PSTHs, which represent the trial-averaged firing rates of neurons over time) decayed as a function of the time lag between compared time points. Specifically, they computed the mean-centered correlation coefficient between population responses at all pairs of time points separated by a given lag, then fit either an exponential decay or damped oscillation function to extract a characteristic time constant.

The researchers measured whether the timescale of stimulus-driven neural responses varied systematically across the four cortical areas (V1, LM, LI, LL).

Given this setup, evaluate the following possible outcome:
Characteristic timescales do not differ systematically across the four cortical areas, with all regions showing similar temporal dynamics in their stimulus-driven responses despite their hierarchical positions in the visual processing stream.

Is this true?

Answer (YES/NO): NO